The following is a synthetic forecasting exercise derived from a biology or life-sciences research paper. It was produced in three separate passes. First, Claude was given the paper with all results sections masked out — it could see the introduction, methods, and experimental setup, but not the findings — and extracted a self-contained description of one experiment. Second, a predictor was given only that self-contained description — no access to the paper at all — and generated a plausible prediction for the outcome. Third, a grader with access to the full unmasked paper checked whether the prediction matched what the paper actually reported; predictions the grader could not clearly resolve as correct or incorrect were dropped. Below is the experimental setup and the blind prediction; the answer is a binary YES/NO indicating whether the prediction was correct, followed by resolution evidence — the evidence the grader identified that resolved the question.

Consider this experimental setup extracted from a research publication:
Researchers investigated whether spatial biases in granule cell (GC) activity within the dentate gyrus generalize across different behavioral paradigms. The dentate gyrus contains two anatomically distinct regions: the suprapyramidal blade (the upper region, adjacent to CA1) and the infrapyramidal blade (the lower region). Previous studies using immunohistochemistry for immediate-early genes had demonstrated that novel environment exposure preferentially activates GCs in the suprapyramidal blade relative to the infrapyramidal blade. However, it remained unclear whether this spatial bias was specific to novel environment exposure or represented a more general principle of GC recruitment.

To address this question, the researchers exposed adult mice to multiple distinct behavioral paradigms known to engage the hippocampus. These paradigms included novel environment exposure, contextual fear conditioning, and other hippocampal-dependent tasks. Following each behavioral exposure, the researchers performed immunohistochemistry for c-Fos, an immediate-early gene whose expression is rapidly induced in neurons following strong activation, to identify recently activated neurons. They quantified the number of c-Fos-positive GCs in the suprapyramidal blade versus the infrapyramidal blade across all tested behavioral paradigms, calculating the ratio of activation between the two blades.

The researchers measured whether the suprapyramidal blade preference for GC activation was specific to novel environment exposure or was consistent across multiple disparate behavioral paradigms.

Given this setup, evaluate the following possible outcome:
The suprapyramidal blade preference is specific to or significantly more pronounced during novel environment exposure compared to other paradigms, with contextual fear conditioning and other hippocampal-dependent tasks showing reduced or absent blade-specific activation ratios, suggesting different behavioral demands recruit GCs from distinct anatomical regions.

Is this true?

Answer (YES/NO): NO